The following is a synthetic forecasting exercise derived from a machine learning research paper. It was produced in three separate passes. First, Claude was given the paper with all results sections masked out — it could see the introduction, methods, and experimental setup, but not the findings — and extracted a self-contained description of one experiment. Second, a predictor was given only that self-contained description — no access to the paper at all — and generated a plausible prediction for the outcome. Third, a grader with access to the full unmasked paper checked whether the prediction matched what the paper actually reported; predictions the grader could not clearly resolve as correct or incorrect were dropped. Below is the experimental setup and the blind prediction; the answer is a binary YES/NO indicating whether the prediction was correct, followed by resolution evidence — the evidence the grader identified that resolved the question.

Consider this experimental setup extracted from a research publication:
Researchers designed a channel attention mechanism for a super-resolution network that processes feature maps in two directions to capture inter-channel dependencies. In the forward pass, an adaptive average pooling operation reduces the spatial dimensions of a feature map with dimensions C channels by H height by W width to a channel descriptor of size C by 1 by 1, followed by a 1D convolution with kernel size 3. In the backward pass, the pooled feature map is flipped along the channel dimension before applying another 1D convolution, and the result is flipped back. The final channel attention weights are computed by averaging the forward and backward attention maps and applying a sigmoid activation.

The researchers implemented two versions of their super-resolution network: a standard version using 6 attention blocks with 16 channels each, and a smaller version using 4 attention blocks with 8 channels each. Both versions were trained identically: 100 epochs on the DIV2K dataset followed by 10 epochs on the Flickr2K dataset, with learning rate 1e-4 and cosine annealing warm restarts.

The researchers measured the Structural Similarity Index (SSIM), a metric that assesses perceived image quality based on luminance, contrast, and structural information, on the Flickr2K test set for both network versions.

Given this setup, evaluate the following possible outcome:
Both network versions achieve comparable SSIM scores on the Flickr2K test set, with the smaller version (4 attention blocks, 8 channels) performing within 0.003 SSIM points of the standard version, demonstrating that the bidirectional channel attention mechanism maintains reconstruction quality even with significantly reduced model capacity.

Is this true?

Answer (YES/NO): YES